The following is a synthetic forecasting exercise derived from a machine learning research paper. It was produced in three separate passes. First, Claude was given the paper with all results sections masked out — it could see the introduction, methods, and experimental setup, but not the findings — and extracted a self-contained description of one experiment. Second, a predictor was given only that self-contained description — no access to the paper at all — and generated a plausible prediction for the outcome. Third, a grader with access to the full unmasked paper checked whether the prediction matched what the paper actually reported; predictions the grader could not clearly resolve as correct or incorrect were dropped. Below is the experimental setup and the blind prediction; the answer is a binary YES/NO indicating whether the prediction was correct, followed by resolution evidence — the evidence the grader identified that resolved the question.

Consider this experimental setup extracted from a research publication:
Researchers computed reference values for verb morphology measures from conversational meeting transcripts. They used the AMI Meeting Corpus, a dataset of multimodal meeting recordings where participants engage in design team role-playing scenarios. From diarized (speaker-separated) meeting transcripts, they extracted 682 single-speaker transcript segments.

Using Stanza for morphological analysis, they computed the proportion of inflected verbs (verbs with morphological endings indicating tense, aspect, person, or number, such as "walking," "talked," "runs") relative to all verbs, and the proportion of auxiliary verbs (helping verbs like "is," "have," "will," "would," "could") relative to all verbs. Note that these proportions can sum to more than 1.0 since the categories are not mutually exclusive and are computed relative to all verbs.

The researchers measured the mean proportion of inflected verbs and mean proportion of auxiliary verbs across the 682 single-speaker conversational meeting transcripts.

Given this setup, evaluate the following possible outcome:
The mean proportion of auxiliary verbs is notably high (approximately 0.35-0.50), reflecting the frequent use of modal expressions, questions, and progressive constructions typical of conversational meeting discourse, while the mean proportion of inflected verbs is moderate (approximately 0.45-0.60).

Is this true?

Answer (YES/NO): NO